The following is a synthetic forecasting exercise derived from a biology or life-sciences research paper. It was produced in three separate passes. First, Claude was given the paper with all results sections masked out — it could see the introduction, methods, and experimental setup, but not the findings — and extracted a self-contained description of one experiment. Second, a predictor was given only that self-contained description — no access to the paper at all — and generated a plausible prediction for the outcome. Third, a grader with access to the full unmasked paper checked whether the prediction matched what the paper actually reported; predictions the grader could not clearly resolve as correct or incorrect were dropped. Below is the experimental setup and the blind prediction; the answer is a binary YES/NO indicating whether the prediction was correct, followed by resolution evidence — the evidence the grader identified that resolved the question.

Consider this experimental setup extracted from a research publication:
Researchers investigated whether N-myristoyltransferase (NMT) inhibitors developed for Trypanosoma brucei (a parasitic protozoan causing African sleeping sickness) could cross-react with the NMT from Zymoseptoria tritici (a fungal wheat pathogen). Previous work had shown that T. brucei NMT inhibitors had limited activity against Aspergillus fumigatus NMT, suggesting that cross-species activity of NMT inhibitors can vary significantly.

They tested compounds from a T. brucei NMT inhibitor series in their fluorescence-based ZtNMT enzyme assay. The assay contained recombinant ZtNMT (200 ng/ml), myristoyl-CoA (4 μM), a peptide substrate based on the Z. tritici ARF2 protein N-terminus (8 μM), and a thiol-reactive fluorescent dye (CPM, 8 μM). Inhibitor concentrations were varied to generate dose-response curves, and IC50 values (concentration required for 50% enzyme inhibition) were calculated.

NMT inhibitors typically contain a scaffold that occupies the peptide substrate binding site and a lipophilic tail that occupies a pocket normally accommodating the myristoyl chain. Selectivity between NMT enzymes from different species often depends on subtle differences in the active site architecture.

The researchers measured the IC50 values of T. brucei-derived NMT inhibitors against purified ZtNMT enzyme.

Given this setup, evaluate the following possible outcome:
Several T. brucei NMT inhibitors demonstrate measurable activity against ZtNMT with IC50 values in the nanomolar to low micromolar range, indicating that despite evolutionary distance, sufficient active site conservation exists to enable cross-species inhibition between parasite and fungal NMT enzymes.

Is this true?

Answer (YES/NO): YES